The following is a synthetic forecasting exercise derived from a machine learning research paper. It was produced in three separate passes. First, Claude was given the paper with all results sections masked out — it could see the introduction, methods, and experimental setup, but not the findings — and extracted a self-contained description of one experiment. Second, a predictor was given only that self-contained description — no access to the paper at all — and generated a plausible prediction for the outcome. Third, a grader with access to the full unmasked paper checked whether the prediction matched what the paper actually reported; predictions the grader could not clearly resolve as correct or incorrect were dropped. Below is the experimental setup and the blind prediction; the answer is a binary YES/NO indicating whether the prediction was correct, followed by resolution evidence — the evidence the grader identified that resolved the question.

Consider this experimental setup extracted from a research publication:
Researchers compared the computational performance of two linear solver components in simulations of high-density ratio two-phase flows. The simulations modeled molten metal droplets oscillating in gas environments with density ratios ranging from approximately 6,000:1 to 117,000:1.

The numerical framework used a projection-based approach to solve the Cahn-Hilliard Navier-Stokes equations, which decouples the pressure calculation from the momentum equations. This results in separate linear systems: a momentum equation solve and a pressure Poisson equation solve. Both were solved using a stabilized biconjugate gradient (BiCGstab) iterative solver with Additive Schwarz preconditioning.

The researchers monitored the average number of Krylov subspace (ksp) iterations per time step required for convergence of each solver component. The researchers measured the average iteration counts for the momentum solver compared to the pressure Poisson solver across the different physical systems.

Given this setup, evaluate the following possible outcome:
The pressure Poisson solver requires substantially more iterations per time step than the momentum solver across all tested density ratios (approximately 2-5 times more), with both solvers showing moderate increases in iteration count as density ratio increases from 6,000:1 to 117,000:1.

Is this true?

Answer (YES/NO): NO